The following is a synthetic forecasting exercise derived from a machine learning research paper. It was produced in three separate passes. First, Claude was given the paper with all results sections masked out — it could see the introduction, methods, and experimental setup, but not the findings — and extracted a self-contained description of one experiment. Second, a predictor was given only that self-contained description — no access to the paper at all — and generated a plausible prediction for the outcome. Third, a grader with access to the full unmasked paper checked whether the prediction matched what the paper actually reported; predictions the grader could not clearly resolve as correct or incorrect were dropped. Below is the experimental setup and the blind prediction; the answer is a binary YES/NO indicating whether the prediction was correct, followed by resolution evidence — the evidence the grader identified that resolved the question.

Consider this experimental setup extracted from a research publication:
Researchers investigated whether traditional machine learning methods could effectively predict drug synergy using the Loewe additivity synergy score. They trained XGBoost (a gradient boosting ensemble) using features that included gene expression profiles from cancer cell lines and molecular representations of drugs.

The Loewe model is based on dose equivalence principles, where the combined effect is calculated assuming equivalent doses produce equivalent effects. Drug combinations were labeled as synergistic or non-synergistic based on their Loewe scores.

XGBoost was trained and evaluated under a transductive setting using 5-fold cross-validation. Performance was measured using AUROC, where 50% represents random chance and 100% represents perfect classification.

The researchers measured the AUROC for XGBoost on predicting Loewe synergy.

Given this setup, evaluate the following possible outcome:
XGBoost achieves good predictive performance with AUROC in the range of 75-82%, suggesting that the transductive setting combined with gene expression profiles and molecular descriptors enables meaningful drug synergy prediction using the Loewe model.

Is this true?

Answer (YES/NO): NO